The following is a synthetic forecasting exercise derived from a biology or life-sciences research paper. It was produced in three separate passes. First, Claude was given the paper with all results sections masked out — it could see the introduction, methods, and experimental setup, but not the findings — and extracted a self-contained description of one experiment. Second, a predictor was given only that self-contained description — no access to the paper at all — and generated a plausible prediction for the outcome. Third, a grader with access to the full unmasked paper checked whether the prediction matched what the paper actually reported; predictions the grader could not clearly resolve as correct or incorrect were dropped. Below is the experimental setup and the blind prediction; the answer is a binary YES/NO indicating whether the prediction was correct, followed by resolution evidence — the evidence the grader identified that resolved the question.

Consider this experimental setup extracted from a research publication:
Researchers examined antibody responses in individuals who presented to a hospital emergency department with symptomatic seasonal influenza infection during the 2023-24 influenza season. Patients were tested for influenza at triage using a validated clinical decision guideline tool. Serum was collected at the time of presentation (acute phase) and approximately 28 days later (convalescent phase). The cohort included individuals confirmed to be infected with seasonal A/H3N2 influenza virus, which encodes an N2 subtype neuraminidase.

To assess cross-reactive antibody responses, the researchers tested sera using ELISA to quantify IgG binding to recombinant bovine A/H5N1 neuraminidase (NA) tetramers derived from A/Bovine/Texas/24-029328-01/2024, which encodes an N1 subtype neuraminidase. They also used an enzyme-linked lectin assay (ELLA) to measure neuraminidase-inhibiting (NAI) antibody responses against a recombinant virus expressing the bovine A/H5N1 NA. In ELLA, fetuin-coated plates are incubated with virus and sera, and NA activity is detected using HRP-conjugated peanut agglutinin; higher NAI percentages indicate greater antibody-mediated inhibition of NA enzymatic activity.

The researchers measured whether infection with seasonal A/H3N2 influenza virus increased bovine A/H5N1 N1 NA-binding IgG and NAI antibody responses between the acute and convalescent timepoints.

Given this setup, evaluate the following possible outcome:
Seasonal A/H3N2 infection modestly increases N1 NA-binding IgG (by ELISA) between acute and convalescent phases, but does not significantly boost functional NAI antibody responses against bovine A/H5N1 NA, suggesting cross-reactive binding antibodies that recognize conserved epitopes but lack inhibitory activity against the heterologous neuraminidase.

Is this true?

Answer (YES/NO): NO